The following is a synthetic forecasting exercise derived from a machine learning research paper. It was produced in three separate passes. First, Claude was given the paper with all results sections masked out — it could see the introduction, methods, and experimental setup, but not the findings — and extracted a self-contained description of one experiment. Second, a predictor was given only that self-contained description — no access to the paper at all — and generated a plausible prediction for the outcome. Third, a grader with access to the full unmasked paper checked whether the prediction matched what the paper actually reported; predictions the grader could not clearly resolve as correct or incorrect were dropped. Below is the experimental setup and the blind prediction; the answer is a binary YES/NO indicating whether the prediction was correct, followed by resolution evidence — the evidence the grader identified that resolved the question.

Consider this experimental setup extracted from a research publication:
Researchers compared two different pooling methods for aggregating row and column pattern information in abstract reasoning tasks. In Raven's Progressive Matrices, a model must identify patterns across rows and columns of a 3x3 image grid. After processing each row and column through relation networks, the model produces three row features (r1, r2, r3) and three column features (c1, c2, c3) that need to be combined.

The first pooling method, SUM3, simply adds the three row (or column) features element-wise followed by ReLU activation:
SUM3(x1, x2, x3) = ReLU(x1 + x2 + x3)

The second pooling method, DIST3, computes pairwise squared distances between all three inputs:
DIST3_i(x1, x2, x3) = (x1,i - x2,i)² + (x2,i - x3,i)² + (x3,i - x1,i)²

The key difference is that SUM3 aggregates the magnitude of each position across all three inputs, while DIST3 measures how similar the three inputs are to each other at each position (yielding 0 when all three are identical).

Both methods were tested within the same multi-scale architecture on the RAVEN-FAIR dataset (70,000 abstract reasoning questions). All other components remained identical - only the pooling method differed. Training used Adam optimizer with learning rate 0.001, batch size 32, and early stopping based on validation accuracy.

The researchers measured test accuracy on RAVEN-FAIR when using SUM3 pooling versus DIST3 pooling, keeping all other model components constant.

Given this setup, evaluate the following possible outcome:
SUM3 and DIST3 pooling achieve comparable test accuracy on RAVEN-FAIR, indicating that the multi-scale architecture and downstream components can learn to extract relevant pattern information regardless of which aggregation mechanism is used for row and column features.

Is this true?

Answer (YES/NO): NO